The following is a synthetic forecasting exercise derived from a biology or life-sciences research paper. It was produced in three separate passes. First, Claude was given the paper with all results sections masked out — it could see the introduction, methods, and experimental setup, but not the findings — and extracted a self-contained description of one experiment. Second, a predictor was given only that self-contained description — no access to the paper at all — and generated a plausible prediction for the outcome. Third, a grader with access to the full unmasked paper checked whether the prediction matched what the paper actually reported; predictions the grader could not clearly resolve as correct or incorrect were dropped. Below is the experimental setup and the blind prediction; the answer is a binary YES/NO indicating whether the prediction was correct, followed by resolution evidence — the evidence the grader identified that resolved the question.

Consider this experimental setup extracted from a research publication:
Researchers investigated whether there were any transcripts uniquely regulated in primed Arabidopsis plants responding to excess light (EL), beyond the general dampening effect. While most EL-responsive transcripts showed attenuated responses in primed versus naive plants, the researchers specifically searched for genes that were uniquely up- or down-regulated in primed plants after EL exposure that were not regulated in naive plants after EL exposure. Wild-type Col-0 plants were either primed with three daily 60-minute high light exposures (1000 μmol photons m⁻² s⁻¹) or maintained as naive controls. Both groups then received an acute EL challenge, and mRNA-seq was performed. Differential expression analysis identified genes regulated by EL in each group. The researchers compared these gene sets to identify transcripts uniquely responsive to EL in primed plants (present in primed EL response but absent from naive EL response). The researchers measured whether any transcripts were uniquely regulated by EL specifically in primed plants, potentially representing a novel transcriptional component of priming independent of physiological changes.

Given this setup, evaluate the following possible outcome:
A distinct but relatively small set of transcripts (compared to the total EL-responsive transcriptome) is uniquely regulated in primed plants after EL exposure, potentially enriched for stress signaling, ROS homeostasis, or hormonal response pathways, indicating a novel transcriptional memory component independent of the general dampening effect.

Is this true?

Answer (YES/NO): YES